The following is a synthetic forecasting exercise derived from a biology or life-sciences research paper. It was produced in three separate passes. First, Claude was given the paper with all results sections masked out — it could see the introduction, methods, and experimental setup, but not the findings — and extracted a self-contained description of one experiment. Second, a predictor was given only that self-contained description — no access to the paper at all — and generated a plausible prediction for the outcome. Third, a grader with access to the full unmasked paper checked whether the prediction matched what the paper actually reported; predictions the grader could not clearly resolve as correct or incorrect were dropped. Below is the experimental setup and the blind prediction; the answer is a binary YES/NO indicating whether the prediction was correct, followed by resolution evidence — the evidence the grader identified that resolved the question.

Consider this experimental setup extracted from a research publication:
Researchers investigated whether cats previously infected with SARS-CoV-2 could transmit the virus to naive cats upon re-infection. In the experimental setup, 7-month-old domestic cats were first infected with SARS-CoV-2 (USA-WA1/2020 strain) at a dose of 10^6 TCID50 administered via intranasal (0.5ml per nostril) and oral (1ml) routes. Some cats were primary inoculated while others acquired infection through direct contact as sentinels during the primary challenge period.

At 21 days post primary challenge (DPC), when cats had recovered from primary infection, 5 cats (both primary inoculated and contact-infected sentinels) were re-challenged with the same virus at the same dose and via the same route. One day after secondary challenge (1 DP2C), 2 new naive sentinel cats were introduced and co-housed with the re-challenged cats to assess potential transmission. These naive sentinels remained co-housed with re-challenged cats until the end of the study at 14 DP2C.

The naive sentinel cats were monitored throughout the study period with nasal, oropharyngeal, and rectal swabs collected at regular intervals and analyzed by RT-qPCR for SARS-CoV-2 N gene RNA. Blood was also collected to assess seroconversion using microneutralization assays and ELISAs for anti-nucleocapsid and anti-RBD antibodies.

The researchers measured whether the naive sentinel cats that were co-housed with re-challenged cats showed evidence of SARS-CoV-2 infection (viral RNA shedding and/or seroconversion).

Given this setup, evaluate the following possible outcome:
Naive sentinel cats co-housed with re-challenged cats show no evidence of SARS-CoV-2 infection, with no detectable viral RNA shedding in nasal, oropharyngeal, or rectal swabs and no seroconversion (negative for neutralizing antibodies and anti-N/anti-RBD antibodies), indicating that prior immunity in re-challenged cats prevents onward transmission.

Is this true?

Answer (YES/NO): YES